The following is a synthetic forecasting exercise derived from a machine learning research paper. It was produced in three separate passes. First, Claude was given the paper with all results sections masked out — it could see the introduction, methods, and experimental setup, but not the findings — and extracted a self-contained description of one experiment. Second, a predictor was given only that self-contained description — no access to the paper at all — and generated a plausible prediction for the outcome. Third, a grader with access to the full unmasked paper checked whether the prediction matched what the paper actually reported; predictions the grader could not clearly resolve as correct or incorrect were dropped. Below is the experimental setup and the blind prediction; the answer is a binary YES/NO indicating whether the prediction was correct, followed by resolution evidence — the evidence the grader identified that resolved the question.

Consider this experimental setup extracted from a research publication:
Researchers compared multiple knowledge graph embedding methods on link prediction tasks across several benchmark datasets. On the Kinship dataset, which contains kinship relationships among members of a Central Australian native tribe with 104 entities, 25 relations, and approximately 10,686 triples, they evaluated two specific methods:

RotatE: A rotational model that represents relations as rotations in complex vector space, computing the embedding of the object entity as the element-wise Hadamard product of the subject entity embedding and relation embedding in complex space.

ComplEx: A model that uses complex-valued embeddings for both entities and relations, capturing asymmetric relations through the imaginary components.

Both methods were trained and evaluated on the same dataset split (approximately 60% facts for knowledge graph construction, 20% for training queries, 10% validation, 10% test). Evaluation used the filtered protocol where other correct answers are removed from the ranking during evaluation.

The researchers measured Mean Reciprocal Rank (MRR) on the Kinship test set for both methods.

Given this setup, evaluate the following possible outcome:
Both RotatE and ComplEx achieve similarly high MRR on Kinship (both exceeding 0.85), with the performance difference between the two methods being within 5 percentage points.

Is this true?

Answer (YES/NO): NO